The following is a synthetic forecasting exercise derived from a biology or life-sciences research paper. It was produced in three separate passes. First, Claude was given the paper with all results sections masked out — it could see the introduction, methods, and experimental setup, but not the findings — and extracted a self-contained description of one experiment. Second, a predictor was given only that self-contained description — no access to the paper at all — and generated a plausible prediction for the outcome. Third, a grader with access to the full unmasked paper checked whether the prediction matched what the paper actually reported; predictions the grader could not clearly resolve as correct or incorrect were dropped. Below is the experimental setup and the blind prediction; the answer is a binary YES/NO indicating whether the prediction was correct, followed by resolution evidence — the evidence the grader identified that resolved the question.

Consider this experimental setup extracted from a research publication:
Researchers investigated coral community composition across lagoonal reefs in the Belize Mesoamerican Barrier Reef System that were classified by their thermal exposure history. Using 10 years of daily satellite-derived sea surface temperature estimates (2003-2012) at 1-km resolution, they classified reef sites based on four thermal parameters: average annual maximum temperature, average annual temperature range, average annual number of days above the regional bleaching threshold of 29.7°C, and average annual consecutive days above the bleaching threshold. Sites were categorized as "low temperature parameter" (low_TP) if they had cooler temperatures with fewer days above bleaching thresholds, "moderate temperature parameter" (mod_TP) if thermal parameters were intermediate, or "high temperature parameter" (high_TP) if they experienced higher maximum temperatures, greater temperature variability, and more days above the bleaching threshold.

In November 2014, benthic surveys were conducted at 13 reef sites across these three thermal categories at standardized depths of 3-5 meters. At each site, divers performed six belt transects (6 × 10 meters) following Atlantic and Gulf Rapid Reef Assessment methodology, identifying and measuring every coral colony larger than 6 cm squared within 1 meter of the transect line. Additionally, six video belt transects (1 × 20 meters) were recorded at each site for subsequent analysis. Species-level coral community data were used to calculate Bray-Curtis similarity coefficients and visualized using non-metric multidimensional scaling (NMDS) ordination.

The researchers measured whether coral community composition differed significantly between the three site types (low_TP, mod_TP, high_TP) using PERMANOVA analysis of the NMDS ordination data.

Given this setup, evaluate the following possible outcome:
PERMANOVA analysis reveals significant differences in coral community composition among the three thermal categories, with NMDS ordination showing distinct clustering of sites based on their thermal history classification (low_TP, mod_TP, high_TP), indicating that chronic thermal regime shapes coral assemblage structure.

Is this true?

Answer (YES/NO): NO